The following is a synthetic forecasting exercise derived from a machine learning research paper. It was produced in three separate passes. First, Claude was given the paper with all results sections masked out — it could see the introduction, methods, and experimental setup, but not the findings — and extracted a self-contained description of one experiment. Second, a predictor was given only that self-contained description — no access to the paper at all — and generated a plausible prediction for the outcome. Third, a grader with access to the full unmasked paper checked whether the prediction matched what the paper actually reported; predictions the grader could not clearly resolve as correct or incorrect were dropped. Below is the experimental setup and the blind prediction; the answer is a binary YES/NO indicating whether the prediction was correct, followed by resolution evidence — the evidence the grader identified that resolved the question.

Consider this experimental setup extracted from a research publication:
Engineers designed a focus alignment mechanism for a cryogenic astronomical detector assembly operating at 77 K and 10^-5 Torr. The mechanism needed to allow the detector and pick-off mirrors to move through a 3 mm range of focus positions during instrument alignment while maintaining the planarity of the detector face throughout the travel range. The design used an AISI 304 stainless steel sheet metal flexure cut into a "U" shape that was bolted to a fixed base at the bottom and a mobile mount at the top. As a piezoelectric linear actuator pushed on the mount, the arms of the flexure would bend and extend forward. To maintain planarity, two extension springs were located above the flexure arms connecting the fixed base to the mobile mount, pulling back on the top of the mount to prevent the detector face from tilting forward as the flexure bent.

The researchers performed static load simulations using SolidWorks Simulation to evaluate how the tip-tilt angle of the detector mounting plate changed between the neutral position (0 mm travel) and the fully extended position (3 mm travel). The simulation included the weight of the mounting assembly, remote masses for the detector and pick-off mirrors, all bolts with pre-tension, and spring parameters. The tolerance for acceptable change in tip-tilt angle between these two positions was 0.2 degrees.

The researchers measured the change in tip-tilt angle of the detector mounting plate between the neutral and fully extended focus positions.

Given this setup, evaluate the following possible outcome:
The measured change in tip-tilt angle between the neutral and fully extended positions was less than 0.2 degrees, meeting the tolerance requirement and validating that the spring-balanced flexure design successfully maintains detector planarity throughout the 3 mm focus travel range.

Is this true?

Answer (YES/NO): YES